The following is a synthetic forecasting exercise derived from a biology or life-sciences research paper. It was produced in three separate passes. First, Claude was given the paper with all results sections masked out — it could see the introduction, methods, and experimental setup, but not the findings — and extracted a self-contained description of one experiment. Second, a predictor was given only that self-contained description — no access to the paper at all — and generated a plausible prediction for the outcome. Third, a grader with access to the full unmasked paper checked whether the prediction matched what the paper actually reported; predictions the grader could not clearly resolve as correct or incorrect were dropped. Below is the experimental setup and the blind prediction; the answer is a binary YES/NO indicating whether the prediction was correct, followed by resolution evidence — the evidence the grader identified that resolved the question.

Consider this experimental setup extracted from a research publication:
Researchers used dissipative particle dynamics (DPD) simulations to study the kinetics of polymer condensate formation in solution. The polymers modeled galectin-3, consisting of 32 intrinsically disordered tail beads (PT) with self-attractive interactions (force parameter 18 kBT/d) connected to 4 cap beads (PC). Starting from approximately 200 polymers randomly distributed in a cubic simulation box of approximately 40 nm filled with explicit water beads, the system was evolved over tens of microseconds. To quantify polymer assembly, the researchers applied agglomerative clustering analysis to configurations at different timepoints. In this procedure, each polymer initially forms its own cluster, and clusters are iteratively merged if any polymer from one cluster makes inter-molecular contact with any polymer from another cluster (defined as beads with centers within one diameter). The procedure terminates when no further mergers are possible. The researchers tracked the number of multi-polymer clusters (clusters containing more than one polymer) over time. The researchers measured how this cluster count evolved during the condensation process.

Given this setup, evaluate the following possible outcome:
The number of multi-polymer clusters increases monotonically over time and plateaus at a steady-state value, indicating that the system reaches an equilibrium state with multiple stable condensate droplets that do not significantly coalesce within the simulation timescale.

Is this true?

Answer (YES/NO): NO